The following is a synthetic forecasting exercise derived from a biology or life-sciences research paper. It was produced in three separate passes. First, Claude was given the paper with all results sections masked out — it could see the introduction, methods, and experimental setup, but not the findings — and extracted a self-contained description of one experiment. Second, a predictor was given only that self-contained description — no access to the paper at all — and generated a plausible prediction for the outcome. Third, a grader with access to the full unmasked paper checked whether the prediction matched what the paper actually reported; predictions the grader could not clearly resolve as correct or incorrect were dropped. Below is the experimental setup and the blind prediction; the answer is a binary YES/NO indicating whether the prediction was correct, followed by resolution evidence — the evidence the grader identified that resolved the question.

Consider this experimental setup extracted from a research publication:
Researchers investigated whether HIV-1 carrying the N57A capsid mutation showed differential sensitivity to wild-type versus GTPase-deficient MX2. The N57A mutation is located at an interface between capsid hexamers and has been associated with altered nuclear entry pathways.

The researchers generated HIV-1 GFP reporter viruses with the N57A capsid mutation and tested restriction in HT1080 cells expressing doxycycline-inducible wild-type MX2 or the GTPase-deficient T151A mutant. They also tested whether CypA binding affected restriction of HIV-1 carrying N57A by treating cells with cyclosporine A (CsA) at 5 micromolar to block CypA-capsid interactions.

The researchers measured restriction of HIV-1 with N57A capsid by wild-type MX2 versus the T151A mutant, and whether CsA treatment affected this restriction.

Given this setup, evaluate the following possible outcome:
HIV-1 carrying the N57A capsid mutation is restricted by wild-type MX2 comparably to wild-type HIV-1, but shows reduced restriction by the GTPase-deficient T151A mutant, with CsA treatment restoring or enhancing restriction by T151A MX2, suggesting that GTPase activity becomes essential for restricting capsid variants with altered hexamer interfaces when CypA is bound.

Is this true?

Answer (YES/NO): NO